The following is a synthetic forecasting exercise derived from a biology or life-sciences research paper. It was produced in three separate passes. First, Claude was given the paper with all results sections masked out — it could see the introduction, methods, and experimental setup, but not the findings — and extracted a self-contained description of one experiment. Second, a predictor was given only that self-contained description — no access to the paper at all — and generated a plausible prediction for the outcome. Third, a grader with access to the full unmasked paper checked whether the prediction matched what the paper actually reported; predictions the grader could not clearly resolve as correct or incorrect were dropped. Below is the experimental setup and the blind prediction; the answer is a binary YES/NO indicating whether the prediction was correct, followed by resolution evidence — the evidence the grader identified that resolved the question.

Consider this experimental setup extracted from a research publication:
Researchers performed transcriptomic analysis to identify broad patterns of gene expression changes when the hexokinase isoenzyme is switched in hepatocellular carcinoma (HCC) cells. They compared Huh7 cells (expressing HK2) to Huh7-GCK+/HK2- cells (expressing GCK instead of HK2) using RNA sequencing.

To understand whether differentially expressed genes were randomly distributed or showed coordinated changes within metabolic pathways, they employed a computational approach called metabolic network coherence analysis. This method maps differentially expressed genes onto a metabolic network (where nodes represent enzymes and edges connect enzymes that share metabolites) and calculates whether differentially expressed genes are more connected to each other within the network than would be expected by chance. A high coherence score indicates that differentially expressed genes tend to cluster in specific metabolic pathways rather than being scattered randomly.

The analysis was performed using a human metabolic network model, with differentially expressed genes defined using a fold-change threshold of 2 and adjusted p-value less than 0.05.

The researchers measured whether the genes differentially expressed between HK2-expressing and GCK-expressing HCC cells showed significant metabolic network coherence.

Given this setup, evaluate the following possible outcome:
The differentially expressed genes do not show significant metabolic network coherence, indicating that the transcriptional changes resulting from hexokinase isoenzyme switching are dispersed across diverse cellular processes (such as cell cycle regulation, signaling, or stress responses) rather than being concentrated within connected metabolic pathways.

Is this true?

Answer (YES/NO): NO